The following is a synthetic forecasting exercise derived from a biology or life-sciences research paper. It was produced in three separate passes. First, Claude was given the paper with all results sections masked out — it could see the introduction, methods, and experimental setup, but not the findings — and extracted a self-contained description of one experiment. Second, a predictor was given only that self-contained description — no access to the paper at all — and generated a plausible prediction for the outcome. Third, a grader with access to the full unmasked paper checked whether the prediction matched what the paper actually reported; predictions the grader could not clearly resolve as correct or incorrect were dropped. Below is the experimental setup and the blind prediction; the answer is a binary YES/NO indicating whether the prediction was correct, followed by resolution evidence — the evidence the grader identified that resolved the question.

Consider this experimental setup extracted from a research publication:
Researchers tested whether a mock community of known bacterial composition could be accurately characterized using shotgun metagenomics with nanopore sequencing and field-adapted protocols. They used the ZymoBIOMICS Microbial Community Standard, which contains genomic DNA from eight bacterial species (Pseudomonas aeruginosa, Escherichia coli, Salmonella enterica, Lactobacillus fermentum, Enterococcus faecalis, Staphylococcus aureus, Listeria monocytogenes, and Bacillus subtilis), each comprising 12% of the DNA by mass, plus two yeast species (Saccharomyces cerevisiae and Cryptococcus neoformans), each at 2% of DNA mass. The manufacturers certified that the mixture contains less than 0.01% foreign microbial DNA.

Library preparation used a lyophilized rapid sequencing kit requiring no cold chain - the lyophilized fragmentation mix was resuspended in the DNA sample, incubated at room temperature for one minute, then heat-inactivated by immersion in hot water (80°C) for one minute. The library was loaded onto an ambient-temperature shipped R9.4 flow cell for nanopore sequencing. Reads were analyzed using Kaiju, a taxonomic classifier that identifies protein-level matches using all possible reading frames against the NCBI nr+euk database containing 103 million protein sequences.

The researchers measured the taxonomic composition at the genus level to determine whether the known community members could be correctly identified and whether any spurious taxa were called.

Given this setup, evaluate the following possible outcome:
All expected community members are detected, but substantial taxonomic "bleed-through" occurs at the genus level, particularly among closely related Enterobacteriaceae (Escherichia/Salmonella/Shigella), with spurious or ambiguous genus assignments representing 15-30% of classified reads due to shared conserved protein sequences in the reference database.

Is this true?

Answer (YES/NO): NO